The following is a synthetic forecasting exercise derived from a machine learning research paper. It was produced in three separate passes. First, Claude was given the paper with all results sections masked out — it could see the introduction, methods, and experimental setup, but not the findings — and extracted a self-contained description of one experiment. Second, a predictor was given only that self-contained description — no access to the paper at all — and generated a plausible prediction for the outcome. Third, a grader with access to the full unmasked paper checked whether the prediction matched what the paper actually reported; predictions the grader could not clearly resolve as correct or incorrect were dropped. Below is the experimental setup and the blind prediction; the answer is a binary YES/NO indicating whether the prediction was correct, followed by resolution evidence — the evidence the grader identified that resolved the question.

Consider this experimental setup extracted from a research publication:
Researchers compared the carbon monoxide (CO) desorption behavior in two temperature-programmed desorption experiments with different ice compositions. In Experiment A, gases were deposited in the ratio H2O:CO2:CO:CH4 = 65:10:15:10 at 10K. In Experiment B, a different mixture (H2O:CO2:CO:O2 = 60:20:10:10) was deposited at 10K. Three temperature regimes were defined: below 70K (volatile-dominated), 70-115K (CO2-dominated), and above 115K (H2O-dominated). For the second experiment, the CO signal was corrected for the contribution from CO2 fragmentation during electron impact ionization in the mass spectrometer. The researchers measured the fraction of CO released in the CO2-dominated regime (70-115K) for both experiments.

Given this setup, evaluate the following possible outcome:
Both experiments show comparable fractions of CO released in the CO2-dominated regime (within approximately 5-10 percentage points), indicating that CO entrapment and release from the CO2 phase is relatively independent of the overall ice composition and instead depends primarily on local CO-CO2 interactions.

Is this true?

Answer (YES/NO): NO